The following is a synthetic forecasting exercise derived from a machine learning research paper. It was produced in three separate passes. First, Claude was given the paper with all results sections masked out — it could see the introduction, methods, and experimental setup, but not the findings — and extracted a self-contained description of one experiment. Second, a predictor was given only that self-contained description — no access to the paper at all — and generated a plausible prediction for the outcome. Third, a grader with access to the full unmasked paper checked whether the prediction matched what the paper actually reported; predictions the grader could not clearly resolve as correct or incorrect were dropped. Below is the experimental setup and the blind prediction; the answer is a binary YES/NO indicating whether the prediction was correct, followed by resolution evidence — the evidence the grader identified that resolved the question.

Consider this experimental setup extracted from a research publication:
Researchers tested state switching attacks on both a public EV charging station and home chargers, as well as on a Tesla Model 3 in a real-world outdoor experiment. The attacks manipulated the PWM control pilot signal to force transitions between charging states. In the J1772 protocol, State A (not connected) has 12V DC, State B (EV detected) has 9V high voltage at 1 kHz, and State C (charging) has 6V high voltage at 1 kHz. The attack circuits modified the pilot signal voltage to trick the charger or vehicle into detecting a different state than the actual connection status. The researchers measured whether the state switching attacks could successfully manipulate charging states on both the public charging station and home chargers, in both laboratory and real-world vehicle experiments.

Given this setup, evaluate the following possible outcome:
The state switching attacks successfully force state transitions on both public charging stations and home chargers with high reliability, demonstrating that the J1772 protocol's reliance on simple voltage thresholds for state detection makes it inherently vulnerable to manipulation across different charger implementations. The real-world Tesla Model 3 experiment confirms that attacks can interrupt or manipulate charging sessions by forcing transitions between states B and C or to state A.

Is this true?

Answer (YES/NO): YES